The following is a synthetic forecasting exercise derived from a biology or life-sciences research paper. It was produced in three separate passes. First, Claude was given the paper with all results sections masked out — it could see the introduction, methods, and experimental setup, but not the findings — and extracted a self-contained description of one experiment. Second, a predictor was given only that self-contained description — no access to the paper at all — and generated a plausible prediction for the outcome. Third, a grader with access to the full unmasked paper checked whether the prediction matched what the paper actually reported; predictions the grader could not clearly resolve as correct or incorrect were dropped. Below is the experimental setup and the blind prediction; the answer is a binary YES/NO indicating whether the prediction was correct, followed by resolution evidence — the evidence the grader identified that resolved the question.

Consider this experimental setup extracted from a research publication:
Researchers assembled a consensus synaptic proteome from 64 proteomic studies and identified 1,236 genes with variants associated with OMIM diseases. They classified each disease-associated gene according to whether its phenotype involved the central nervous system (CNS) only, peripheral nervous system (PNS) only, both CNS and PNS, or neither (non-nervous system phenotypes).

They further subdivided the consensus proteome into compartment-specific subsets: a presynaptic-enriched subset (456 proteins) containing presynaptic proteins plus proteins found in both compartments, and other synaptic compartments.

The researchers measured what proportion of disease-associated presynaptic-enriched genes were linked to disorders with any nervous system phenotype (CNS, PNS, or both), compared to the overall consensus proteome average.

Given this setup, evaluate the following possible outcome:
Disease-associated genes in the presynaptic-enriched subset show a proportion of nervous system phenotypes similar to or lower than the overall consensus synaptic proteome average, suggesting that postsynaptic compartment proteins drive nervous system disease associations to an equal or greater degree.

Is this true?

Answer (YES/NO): NO